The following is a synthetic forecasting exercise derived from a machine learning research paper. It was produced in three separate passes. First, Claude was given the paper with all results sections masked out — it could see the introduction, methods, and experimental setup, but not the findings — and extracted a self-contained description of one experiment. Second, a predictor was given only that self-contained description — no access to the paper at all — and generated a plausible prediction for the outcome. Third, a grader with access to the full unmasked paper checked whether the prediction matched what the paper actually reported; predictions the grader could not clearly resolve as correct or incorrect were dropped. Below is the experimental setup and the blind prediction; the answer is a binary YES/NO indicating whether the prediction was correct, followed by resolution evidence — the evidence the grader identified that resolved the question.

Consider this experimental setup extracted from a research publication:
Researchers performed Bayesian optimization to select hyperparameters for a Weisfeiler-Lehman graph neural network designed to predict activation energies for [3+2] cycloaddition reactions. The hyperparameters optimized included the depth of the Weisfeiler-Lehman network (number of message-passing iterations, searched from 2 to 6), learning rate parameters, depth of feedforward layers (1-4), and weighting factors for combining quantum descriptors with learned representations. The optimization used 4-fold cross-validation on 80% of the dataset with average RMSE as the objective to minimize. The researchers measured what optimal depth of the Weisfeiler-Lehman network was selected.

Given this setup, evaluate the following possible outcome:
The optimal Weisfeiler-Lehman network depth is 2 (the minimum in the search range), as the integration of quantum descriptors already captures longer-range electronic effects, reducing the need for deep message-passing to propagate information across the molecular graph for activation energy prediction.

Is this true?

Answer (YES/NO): YES